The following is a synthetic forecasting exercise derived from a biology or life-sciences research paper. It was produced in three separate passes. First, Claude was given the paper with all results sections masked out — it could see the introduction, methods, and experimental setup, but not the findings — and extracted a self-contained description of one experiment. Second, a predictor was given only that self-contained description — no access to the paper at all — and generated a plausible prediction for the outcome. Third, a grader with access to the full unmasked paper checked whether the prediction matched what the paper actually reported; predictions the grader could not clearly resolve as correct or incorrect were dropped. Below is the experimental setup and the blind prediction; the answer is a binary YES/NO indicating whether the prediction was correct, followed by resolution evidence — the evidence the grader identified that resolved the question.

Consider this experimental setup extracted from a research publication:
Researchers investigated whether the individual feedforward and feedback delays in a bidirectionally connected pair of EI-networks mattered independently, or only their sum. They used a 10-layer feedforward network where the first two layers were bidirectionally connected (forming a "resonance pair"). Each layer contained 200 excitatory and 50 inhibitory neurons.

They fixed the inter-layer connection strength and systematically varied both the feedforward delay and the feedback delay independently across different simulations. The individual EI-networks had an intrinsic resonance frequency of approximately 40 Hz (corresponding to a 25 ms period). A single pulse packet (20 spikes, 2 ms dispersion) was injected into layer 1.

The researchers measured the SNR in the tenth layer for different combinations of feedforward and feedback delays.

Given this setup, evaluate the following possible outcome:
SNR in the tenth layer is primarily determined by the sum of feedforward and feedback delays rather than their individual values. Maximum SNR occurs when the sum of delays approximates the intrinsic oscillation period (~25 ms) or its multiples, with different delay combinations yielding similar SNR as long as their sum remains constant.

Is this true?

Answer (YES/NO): YES